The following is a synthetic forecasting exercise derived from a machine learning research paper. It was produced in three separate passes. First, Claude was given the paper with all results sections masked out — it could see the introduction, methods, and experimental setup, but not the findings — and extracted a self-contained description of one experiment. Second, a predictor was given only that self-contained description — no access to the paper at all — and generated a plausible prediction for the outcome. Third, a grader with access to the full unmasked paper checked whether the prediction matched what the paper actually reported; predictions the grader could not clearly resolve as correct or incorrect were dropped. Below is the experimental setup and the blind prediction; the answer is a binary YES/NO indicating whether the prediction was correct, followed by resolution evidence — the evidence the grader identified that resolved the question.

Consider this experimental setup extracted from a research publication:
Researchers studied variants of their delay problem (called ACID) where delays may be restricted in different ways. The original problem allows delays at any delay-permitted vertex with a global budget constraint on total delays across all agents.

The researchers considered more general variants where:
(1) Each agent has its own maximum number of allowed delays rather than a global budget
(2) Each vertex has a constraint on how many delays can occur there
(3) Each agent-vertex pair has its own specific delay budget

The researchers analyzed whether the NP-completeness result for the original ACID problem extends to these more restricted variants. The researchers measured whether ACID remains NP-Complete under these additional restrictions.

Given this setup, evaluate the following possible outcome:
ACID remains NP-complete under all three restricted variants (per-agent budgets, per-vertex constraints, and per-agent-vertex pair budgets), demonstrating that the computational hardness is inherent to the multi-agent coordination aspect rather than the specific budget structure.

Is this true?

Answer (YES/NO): YES